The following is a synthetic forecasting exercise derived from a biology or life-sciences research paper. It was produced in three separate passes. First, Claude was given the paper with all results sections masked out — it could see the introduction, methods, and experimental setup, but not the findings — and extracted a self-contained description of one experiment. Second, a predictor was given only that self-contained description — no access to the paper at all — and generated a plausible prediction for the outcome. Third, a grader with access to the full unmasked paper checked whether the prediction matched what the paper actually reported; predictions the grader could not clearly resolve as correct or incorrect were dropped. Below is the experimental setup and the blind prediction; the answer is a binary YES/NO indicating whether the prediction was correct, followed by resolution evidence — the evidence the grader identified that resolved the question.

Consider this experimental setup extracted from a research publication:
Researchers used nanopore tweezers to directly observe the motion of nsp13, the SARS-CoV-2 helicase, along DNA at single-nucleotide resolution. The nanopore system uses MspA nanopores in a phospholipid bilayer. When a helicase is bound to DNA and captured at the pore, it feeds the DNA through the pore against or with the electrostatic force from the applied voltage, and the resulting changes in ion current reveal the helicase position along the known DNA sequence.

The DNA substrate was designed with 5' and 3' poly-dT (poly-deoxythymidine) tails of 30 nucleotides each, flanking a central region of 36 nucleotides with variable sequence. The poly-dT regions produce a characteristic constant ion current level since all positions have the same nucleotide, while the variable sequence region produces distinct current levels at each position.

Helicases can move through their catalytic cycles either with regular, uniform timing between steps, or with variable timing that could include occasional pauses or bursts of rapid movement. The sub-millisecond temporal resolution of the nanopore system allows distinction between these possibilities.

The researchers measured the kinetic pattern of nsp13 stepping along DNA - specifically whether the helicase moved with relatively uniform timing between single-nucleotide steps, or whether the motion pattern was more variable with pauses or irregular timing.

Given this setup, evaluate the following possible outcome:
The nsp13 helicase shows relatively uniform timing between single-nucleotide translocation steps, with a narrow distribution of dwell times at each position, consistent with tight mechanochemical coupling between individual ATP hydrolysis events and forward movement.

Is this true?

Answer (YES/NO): NO